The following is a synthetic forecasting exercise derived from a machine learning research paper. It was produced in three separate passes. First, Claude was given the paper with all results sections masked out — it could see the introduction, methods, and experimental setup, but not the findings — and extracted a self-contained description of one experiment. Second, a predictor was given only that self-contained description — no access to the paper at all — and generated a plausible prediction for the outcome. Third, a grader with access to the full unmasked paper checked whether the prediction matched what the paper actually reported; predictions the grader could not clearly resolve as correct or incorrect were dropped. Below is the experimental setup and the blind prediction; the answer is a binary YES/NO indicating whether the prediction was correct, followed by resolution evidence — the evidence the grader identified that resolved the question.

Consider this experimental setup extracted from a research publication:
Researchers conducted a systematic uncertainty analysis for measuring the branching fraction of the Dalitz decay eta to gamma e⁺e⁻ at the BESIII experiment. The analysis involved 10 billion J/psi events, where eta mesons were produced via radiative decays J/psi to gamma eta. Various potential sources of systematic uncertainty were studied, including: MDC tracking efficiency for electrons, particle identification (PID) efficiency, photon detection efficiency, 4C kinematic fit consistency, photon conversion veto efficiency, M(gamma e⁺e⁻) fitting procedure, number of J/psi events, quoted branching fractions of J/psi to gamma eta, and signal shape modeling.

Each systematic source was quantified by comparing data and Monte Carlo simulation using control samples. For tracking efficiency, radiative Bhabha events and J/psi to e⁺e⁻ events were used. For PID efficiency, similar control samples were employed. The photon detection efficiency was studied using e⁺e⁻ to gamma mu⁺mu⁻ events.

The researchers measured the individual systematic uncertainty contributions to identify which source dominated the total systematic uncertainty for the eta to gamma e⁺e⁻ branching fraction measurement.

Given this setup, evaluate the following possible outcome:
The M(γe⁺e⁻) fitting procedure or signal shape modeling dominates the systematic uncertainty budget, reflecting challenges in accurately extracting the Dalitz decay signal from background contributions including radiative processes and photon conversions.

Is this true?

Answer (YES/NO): NO